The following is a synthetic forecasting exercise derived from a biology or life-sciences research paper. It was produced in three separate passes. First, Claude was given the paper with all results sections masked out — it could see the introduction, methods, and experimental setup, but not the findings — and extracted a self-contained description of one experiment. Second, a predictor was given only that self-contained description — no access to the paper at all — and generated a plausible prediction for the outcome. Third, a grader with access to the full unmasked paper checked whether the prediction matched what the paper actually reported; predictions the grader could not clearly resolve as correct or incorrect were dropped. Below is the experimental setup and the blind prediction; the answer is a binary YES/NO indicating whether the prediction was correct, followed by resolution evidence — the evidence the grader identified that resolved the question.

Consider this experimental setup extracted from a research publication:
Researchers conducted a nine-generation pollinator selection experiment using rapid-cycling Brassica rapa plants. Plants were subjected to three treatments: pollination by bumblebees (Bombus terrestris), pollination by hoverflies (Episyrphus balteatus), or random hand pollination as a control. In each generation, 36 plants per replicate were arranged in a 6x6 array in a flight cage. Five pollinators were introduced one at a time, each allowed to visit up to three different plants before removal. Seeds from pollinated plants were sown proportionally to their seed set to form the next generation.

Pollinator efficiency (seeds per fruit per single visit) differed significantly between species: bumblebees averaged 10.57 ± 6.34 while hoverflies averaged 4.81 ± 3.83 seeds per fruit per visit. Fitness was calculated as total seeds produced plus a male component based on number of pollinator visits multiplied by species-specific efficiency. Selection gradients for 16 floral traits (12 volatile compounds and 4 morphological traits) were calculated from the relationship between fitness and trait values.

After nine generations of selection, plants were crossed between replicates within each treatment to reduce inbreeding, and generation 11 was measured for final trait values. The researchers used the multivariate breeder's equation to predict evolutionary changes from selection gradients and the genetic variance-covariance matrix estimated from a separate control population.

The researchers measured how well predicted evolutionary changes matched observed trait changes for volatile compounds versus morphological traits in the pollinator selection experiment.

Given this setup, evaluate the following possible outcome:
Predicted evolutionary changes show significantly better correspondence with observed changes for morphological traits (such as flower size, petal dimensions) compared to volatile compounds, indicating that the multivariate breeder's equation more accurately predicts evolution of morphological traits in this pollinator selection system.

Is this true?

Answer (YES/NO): NO